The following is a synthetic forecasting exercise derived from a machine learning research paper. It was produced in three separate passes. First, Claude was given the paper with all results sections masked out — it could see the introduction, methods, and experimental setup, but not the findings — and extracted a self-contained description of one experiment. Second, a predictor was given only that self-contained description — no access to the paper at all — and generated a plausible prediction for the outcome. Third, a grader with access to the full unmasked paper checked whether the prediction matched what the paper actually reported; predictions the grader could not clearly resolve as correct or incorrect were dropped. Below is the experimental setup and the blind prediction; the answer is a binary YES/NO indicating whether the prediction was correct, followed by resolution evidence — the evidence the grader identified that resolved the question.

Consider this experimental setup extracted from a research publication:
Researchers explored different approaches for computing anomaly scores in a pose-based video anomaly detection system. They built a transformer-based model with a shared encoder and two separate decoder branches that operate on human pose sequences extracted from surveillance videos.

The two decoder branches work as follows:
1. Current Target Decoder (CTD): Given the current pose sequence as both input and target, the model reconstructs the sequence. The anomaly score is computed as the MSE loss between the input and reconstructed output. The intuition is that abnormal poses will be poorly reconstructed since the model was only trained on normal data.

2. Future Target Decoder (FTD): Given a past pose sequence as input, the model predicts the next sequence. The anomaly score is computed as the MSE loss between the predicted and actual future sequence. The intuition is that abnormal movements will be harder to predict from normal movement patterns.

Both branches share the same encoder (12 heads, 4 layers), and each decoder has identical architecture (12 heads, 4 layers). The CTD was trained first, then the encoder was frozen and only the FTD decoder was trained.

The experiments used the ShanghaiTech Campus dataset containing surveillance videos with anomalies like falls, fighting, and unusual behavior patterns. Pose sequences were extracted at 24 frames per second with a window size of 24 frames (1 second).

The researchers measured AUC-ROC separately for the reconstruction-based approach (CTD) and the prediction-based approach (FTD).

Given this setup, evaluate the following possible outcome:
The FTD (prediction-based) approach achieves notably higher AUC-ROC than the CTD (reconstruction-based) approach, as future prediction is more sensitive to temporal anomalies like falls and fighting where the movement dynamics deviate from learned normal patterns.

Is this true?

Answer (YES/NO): NO